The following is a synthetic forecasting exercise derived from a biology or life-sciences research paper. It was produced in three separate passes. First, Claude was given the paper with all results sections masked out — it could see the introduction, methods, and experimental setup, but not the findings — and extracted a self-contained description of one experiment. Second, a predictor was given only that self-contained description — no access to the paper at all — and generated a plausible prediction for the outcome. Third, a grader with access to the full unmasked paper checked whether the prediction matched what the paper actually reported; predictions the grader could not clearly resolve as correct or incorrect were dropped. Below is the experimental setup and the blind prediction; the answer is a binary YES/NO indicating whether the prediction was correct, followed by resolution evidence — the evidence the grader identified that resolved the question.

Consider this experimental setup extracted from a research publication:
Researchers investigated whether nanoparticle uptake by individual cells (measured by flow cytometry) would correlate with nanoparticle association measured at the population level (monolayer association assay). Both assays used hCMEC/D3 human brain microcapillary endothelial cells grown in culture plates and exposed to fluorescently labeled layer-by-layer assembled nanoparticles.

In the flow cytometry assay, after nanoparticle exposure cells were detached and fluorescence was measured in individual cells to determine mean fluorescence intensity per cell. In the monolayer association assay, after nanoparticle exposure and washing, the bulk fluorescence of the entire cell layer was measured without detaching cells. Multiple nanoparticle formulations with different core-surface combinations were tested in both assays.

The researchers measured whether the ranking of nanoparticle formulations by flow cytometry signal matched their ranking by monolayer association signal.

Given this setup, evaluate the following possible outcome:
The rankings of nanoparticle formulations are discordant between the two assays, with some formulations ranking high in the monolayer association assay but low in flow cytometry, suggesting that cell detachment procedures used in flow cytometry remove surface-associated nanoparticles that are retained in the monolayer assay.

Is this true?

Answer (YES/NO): NO